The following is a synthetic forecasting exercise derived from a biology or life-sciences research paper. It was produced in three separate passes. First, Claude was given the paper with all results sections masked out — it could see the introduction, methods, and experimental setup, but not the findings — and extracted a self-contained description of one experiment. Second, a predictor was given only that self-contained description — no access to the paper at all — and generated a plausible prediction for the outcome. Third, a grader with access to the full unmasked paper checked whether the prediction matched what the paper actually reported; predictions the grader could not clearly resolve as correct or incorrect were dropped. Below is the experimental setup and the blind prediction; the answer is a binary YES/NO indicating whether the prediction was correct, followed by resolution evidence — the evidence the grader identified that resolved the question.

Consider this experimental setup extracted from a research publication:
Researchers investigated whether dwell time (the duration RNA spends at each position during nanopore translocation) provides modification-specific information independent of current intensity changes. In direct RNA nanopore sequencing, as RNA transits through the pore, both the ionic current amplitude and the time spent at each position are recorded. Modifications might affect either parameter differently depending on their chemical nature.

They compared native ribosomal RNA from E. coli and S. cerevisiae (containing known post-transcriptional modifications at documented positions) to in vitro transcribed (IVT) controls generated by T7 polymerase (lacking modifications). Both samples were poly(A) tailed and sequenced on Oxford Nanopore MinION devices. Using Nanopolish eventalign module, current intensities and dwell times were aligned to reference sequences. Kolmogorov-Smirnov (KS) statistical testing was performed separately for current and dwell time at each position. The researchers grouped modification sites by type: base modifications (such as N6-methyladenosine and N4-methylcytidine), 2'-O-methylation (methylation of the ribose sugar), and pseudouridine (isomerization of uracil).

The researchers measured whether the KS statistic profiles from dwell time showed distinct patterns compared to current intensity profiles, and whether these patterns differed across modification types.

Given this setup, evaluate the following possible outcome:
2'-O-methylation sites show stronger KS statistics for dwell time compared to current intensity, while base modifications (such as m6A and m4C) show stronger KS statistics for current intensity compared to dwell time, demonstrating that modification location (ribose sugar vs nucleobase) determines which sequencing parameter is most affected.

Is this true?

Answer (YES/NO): NO